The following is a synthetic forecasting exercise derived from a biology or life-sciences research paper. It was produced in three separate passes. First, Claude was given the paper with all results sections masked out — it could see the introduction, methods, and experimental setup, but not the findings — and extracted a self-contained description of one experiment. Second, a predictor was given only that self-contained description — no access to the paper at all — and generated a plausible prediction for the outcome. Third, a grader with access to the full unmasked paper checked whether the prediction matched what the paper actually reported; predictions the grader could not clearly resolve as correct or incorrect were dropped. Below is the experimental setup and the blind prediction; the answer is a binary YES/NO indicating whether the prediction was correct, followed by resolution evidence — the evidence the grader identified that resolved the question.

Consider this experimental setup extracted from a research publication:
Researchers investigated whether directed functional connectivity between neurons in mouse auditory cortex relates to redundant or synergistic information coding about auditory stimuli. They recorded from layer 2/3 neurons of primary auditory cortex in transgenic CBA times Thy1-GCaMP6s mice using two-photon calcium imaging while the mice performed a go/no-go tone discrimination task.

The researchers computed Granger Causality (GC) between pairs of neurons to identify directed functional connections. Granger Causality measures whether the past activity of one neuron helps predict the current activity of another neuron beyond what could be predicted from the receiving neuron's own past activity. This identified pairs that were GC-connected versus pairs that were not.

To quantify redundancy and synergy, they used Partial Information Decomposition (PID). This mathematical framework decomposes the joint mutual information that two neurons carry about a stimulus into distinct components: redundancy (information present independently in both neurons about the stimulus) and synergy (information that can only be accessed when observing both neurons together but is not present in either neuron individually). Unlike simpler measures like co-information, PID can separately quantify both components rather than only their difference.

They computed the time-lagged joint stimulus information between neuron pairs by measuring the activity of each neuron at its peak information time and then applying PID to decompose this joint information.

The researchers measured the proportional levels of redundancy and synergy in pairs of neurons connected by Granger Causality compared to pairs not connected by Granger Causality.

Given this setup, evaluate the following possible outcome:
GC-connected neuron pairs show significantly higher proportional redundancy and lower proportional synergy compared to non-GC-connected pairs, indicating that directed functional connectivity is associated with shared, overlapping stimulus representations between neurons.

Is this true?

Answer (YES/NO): YES